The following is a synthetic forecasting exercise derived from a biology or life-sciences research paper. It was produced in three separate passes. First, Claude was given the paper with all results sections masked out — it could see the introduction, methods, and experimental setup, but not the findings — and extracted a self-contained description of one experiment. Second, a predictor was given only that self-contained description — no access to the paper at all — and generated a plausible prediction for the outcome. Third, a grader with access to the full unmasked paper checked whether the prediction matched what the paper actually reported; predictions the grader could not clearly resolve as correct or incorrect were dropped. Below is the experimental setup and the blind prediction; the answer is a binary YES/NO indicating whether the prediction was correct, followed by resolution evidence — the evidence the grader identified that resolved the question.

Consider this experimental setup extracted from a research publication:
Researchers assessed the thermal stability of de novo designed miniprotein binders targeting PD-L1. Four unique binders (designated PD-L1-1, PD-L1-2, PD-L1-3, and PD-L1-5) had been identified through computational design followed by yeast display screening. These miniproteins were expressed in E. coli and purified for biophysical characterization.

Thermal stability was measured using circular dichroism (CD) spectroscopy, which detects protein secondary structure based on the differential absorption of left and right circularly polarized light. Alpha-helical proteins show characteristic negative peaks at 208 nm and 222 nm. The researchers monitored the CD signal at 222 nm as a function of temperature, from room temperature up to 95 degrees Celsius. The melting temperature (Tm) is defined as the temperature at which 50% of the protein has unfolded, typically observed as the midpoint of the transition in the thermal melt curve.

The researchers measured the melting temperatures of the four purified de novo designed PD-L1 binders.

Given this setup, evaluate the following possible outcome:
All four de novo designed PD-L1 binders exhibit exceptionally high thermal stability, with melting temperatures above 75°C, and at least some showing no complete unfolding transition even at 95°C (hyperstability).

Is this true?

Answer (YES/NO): YES